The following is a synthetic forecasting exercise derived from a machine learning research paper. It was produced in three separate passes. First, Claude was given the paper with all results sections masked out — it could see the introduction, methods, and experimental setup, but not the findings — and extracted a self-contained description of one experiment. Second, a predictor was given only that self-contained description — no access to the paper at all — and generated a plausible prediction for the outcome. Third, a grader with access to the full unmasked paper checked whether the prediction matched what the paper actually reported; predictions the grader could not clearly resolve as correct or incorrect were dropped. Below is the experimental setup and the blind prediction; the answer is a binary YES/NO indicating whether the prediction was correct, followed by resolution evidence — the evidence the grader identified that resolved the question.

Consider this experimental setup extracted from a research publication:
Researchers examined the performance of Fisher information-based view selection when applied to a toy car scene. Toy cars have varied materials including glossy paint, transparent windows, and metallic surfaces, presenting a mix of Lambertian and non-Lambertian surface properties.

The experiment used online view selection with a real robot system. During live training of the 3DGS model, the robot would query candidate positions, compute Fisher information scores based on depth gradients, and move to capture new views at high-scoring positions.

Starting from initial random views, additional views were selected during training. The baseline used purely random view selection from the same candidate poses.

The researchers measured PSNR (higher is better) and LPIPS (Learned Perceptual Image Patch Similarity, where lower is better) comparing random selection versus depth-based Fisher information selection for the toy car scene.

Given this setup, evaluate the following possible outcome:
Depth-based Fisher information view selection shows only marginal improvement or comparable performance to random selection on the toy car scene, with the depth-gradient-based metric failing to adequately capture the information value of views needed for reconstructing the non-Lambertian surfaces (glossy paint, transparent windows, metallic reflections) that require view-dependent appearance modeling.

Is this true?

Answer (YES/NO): NO